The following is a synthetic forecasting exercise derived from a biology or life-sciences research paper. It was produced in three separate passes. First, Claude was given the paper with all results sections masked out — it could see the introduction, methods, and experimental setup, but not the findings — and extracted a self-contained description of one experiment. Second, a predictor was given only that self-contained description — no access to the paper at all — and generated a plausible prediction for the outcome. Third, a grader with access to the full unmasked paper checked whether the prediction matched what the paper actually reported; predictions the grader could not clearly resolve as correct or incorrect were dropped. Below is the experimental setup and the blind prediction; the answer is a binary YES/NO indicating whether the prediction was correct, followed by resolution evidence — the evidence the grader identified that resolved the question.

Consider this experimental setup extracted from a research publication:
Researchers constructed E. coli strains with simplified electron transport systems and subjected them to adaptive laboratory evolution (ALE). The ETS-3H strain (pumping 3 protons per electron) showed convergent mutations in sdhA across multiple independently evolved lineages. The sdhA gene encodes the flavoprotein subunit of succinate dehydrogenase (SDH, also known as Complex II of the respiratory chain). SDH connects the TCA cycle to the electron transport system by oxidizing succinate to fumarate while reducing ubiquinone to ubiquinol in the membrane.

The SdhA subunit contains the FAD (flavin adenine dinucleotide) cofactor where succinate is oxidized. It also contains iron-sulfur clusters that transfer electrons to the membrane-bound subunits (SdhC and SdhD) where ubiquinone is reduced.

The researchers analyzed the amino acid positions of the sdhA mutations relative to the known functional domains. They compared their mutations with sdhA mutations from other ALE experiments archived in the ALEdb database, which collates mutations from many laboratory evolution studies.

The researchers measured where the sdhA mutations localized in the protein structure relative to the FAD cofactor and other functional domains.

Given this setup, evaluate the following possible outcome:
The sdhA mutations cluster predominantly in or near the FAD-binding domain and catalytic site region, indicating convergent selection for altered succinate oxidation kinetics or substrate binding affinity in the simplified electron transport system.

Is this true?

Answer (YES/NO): NO